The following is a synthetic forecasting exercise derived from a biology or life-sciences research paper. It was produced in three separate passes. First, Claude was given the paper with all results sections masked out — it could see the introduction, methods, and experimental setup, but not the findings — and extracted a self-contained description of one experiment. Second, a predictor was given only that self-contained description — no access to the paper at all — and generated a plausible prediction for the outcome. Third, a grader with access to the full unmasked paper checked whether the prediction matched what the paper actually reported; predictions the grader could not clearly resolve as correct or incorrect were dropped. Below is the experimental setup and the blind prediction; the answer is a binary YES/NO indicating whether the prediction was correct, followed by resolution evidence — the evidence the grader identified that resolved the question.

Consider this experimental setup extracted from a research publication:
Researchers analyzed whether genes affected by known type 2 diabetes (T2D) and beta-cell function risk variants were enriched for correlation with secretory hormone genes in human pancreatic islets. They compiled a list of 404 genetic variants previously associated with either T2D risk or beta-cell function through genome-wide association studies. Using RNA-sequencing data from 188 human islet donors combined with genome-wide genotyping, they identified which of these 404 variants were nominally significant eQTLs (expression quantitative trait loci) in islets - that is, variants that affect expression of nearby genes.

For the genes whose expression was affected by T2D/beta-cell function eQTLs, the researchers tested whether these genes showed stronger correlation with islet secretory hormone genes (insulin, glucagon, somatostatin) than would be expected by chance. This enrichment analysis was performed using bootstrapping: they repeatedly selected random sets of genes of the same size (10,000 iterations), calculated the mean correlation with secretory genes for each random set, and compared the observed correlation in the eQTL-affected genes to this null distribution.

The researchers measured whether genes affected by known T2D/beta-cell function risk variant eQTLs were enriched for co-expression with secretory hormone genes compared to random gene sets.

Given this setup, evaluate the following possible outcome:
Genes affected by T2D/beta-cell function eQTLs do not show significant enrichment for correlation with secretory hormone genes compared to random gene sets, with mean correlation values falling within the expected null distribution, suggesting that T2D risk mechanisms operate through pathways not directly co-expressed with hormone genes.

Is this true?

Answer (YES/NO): NO